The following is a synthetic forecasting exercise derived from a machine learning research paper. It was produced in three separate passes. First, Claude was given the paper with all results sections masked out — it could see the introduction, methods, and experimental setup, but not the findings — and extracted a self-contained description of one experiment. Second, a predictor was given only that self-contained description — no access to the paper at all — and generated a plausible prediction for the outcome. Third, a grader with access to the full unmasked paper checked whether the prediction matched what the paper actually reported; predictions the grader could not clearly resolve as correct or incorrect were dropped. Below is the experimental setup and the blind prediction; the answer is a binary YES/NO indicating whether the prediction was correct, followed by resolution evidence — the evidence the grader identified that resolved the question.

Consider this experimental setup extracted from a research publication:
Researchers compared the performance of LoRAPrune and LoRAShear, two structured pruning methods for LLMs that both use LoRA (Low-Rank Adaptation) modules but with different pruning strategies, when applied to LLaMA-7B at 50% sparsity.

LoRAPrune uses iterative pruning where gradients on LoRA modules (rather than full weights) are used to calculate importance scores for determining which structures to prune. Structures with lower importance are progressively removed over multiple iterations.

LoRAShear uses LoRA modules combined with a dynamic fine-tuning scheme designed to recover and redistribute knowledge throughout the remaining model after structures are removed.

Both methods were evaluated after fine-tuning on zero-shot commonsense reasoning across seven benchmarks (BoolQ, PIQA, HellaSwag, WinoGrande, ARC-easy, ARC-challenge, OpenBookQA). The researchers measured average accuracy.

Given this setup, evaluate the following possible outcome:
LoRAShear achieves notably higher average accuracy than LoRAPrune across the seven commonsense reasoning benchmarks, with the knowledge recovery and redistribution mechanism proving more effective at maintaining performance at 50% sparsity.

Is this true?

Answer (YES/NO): NO